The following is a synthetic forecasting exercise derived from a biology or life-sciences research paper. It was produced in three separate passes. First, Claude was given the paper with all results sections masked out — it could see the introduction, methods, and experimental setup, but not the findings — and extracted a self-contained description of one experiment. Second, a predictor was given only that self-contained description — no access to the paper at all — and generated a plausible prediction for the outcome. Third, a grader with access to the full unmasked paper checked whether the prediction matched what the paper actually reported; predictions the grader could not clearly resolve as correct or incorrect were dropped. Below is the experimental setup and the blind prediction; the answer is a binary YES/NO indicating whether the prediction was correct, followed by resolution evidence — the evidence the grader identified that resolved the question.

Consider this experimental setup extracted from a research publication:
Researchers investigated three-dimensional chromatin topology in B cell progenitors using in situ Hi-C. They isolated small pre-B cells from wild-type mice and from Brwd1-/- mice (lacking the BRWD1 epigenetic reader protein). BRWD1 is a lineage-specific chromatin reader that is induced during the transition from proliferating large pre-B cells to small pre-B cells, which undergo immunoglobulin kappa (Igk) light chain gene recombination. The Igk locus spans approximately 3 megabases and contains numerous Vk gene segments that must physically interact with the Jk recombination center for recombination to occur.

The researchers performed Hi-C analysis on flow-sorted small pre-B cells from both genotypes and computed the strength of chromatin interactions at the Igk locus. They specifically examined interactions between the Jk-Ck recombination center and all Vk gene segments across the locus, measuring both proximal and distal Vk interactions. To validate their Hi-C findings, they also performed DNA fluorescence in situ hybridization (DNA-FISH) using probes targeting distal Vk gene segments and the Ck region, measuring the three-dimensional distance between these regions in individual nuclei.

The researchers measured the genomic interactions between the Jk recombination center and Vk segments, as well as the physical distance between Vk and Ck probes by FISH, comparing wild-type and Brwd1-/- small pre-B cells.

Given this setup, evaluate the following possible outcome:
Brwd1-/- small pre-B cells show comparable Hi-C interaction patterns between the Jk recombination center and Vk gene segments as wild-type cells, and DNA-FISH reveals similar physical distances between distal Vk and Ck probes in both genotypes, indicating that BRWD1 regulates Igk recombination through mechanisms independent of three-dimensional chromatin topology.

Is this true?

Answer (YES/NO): NO